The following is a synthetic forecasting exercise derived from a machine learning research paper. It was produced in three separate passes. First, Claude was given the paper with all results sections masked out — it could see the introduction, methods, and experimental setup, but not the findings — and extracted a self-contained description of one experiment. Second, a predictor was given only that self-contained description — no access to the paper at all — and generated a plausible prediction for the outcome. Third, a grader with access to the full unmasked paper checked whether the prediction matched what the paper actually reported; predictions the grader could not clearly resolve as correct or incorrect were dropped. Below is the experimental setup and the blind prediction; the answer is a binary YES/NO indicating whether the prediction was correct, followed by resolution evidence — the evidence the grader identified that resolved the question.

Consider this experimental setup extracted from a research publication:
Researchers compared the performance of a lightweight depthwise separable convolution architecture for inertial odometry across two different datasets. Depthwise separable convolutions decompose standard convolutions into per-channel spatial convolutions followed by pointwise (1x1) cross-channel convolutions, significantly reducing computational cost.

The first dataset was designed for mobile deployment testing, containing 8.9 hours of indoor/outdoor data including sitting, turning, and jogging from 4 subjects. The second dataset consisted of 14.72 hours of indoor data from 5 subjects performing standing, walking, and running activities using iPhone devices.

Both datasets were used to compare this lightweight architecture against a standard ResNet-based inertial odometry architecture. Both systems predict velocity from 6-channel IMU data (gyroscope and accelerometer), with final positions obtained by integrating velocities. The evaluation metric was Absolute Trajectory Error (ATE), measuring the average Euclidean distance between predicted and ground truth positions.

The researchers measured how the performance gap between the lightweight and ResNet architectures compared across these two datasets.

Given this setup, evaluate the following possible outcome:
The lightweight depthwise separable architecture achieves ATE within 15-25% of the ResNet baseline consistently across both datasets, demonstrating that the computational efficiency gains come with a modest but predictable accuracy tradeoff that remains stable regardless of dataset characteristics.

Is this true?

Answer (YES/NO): NO